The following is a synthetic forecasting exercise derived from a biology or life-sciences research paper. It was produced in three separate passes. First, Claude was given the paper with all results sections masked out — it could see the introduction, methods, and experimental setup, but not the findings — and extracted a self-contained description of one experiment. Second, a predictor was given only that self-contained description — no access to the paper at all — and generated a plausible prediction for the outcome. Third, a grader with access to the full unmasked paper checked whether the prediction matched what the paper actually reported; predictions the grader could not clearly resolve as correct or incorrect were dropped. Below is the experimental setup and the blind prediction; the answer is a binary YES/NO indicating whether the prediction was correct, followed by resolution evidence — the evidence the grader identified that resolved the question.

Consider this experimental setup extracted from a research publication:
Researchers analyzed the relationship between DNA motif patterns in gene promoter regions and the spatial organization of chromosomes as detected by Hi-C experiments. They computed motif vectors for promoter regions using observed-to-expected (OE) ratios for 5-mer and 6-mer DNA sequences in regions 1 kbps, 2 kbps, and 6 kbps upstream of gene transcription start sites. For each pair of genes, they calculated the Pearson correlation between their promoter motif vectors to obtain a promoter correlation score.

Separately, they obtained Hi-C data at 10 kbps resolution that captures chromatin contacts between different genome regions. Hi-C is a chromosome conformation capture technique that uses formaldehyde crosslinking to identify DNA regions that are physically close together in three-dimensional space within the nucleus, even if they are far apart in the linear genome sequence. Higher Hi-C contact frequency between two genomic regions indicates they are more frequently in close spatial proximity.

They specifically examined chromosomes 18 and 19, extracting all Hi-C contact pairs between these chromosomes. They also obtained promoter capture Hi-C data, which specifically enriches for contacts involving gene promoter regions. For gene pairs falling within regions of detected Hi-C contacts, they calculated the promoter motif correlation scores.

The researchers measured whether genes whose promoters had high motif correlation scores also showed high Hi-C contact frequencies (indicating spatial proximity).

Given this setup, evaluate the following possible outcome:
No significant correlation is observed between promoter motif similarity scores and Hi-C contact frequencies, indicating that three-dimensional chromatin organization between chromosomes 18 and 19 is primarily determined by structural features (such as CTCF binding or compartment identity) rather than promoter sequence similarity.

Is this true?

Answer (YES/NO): NO